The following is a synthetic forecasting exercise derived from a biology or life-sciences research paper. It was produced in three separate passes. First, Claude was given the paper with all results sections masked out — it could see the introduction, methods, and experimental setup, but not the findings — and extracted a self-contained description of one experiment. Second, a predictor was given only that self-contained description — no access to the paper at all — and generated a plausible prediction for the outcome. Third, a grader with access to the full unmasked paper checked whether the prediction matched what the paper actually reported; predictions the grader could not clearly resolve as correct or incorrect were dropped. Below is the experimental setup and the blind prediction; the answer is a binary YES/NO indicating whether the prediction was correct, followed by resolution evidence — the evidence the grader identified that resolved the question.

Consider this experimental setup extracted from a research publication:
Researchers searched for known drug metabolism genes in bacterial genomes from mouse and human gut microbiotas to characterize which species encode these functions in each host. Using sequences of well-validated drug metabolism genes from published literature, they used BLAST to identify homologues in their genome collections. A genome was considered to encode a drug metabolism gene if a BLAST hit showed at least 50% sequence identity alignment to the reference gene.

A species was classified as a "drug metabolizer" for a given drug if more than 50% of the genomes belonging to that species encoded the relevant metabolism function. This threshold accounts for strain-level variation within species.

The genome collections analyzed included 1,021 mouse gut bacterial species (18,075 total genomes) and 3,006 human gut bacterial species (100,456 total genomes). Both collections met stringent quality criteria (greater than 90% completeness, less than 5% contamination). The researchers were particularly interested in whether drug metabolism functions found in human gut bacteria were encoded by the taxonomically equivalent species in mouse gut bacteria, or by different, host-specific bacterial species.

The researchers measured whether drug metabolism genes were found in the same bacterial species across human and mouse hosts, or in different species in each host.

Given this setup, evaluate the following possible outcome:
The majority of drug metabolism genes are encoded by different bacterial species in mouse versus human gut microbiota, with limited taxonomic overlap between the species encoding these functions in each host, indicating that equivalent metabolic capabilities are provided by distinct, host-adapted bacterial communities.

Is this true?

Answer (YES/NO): YES